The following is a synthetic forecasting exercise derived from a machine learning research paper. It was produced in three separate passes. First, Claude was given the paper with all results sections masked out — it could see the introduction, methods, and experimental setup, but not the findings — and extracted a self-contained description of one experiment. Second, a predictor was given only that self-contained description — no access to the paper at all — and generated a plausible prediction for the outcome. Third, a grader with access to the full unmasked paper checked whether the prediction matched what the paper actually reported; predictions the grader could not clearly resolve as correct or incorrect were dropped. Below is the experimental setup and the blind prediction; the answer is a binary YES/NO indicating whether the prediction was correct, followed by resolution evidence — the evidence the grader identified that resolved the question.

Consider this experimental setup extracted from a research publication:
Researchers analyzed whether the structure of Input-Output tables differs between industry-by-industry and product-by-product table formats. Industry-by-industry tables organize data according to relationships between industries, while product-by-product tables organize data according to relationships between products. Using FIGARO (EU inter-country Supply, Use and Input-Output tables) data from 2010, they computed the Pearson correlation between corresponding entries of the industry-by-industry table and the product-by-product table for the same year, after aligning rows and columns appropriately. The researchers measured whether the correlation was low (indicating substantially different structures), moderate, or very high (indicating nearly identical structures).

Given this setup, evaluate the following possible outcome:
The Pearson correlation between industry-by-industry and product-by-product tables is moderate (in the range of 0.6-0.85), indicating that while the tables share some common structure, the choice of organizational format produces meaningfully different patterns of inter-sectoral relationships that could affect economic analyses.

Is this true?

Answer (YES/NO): NO